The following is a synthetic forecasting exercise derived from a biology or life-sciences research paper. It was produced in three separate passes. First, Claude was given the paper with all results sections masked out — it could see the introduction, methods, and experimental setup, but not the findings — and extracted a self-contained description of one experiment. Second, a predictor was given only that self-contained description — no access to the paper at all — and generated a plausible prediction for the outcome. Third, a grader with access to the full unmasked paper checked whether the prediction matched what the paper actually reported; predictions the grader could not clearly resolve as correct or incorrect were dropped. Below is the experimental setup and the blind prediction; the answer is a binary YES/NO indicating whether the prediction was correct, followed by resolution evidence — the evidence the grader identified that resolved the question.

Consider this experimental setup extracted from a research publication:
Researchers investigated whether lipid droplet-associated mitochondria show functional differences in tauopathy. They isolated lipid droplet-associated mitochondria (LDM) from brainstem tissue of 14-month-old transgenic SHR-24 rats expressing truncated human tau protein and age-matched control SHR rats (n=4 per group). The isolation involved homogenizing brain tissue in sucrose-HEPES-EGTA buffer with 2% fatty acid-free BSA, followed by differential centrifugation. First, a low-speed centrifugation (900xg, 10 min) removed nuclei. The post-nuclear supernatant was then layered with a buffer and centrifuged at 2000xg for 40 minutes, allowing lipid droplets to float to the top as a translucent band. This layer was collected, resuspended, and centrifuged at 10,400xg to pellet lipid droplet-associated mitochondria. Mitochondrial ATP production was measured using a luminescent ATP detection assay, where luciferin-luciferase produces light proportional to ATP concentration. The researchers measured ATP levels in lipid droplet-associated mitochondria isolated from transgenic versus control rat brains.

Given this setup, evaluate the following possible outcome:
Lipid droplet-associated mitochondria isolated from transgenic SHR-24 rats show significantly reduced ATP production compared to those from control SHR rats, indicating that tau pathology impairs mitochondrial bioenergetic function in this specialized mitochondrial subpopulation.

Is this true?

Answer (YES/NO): YES